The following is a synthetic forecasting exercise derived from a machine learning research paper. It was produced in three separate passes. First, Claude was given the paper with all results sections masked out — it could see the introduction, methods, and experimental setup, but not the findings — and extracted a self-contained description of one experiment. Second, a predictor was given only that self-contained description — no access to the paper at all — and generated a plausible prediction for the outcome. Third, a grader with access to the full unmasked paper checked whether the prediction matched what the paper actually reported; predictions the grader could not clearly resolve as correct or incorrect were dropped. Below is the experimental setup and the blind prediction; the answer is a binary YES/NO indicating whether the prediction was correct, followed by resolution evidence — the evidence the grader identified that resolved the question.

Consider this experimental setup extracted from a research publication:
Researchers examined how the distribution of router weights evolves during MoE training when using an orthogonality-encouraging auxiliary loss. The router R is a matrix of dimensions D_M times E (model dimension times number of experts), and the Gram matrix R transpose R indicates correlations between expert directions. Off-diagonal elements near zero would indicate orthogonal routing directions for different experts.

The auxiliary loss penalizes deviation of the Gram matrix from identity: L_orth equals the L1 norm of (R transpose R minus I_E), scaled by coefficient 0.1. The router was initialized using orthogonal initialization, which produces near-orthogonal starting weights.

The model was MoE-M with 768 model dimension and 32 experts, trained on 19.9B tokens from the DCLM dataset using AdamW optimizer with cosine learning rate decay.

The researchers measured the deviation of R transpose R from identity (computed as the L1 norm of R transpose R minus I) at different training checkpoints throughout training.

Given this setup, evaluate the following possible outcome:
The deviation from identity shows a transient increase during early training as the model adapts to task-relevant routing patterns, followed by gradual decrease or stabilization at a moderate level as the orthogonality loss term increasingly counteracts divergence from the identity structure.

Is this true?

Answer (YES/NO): NO